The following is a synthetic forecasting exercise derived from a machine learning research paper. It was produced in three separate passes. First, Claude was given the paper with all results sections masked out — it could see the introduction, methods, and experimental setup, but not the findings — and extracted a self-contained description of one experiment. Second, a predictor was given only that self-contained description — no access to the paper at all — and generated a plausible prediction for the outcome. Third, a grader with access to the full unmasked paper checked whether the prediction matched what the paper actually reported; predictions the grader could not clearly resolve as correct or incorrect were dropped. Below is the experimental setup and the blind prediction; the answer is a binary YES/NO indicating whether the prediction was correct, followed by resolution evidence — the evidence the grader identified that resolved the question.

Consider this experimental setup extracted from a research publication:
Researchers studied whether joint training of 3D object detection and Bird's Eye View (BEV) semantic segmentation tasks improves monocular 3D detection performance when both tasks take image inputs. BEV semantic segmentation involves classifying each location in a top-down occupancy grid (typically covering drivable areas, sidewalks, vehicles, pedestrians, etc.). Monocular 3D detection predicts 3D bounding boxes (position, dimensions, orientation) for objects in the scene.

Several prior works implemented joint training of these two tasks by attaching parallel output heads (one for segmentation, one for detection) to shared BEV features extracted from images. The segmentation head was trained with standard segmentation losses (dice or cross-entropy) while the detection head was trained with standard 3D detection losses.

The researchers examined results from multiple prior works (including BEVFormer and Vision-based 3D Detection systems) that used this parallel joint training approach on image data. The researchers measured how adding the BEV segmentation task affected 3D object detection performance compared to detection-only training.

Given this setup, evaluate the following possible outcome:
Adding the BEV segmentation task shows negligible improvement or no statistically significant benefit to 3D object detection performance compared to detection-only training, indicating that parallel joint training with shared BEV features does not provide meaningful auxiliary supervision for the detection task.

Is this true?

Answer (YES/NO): NO